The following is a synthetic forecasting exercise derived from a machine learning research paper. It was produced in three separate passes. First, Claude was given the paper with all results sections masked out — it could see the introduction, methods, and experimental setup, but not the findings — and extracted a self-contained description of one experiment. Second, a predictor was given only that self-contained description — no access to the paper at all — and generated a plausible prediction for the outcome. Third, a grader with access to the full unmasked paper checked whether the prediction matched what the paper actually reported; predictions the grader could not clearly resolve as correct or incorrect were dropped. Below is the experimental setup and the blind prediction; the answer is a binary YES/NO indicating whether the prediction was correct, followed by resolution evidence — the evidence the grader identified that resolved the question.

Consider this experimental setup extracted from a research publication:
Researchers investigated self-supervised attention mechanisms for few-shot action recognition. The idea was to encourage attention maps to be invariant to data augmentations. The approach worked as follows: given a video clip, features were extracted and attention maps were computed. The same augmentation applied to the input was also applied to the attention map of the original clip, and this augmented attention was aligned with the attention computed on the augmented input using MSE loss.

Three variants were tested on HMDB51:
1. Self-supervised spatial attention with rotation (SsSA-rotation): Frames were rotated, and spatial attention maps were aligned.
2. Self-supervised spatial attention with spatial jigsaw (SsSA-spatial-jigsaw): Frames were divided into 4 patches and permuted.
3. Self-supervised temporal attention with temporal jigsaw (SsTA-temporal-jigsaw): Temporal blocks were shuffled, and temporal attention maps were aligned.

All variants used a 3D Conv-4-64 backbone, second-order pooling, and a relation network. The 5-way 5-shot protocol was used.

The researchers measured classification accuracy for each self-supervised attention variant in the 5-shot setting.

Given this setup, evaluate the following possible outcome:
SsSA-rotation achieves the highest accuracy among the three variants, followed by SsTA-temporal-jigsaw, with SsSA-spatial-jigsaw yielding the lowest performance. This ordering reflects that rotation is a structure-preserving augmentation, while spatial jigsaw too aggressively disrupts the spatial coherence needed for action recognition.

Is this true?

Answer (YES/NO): NO